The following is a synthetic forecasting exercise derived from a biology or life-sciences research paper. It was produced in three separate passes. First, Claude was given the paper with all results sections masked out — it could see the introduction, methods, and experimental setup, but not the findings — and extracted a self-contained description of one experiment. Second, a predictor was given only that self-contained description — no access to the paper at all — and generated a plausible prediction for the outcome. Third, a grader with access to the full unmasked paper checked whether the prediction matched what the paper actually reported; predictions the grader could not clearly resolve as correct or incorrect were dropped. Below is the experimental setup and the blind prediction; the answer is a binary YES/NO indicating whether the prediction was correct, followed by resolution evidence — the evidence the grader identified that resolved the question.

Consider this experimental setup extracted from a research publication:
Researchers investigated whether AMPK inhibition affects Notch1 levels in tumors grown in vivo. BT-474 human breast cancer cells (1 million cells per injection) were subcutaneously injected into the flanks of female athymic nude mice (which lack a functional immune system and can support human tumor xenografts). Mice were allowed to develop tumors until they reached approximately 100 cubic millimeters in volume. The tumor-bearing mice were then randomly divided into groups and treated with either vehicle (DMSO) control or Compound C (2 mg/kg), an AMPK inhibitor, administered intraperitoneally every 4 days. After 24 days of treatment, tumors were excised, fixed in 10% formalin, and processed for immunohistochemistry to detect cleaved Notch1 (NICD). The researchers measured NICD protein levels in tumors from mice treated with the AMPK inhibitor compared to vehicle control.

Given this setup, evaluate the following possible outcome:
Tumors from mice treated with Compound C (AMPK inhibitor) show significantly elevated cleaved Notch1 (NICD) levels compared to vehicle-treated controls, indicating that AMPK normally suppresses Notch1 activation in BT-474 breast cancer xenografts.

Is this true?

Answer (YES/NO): NO